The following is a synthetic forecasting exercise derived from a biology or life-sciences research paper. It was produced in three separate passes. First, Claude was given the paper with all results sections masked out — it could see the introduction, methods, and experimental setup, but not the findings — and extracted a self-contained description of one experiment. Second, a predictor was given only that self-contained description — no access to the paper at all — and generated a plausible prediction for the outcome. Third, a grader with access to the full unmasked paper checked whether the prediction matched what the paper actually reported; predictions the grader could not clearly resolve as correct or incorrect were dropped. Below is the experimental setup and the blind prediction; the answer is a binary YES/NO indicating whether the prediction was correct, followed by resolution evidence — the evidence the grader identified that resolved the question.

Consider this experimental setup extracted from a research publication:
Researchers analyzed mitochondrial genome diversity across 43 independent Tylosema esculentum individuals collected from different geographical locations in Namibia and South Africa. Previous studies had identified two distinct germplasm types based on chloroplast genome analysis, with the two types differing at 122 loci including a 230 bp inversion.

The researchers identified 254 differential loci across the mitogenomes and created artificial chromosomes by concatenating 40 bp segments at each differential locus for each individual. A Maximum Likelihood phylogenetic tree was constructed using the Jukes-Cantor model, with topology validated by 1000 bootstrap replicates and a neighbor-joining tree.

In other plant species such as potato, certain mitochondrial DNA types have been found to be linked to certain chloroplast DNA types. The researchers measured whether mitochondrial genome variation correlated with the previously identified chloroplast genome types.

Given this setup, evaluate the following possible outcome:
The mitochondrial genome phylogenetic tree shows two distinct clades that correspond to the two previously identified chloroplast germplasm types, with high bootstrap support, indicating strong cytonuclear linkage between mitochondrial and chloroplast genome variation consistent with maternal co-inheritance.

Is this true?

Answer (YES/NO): YES